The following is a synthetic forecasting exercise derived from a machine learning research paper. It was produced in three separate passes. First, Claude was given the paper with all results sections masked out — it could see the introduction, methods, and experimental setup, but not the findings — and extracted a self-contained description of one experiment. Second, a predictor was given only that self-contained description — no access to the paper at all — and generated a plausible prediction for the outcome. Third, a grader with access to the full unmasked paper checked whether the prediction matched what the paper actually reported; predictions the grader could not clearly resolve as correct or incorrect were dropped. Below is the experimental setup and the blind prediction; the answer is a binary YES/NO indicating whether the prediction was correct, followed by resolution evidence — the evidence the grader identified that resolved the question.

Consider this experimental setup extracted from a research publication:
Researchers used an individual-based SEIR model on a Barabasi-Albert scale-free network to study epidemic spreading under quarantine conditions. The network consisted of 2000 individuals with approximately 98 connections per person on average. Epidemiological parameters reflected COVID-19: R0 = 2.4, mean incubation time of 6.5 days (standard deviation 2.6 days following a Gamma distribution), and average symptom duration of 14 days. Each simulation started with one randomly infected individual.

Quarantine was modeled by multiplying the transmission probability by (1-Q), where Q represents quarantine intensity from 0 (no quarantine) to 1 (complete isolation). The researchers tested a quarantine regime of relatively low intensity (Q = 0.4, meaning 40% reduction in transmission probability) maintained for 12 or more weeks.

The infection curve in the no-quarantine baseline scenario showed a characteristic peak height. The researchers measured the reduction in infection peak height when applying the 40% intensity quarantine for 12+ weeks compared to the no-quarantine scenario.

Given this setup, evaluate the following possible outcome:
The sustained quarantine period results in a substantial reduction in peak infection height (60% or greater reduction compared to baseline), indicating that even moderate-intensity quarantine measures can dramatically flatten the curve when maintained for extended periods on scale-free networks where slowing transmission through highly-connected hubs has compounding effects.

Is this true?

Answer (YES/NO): NO